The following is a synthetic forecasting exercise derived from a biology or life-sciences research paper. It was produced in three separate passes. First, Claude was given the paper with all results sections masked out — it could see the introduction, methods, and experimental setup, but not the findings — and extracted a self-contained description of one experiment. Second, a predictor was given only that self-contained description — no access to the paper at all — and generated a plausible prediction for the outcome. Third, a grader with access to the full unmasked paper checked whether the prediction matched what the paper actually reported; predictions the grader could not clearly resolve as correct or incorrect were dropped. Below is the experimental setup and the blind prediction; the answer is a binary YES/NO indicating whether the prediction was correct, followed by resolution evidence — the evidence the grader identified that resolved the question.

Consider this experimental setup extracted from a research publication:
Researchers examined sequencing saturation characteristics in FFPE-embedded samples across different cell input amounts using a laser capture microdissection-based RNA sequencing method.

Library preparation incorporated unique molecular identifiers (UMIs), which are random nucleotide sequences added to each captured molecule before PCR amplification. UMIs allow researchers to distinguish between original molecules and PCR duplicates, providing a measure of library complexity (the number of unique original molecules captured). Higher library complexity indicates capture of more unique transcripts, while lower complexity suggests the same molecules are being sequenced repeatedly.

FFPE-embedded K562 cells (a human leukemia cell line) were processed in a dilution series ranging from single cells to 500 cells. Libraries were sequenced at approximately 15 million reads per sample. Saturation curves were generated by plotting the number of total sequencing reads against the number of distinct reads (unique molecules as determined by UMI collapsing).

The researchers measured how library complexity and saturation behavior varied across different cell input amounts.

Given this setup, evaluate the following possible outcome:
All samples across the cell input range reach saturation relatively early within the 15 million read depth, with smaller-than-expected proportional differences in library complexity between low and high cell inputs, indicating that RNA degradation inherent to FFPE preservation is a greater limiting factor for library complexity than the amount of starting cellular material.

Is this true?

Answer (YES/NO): NO